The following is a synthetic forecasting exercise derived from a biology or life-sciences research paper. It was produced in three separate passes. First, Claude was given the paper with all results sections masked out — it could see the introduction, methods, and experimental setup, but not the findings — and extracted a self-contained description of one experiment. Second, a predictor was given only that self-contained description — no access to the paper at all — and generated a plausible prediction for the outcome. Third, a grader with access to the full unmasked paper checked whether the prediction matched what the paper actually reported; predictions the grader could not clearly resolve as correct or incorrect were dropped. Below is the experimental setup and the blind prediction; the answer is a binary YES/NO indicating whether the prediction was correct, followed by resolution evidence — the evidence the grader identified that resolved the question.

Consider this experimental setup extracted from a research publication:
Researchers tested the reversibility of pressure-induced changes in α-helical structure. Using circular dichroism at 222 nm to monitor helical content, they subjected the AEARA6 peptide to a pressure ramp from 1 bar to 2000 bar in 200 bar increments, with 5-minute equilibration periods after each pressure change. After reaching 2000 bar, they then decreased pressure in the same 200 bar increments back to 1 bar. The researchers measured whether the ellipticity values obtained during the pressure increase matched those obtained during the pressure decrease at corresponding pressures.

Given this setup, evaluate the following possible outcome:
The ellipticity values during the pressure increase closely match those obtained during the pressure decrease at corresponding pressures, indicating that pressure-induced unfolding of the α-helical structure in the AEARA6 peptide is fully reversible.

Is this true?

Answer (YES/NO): NO